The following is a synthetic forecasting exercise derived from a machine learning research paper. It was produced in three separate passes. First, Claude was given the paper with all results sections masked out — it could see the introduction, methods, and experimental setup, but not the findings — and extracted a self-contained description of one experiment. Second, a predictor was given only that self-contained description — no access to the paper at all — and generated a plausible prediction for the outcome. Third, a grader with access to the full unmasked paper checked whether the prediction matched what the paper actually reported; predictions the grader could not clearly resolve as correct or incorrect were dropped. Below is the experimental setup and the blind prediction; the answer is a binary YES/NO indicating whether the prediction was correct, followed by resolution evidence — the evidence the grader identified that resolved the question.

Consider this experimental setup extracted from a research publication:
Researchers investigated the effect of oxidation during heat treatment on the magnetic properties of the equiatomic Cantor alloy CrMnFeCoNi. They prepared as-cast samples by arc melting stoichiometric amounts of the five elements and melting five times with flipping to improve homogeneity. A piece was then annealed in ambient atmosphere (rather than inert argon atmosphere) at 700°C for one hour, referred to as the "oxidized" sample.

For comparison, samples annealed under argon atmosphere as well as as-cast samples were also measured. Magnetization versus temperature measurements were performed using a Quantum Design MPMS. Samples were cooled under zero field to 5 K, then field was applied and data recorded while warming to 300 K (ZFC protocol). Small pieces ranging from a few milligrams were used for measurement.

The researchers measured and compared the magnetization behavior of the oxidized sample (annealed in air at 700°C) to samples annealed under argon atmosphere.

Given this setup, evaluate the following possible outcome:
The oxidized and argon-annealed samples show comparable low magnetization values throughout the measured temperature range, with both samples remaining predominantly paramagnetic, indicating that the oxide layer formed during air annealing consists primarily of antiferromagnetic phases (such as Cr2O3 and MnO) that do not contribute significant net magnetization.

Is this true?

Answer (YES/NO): NO